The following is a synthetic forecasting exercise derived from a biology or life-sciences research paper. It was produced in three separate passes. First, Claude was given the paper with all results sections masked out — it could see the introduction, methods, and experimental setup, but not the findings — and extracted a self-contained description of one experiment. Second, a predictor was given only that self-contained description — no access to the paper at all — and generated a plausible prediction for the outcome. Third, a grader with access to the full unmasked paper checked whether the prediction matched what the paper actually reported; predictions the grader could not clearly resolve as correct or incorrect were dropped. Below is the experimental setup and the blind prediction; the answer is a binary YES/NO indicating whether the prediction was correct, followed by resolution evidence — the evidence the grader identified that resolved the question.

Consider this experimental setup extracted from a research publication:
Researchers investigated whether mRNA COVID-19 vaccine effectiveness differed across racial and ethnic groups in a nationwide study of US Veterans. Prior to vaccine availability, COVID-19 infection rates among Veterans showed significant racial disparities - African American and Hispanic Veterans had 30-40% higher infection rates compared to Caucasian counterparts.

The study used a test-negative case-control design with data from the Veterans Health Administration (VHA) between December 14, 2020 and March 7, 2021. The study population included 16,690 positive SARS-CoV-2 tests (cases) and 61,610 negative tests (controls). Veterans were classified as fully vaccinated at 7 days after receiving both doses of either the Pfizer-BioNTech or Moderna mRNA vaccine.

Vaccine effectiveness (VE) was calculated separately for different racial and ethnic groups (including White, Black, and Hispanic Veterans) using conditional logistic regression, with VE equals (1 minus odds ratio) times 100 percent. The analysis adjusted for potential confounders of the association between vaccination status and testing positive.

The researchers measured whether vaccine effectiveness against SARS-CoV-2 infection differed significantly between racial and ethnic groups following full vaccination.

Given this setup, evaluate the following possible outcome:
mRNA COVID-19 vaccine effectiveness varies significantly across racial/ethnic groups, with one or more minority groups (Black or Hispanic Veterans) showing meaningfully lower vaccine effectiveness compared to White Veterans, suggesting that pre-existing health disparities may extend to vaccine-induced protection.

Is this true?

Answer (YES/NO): NO